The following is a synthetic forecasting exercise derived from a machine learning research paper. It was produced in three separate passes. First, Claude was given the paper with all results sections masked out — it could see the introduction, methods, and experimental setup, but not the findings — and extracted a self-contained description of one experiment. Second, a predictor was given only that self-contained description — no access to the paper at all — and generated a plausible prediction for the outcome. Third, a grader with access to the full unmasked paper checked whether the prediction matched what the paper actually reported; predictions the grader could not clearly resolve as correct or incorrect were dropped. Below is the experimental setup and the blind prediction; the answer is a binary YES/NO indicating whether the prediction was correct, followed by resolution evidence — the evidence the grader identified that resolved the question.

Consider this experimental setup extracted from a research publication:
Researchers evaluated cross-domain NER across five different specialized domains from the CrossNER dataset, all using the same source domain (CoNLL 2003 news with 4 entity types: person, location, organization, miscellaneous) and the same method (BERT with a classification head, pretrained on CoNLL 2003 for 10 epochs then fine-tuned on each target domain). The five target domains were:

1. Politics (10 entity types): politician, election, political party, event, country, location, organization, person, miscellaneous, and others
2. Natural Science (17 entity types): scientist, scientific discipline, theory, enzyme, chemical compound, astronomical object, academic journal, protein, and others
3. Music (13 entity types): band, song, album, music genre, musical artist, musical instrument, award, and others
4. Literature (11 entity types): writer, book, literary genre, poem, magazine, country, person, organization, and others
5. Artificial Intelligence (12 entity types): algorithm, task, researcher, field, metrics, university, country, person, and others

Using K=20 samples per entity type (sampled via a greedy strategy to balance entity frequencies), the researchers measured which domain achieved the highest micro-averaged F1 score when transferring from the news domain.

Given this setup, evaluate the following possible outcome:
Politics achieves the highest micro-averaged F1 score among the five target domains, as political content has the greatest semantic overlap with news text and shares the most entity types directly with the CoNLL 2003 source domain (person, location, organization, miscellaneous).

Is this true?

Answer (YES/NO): NO